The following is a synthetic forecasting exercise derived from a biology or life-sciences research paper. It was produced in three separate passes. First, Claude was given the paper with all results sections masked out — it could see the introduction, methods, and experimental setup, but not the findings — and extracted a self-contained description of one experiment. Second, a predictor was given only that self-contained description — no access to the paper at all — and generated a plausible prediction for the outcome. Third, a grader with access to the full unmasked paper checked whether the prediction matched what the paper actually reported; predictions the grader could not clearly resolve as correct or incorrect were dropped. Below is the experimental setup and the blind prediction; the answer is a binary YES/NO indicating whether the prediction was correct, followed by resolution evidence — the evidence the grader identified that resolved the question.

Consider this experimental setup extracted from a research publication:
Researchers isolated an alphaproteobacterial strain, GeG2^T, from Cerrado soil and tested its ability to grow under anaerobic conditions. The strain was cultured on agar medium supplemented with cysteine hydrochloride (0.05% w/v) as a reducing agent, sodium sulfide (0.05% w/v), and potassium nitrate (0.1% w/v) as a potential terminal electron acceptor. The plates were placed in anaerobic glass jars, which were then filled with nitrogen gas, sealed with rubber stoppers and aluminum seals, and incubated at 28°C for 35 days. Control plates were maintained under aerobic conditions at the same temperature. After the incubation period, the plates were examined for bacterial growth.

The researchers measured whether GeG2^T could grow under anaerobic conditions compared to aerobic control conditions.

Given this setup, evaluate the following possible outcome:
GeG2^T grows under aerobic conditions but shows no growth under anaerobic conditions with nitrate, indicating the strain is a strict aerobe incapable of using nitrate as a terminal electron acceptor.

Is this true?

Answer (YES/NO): NO